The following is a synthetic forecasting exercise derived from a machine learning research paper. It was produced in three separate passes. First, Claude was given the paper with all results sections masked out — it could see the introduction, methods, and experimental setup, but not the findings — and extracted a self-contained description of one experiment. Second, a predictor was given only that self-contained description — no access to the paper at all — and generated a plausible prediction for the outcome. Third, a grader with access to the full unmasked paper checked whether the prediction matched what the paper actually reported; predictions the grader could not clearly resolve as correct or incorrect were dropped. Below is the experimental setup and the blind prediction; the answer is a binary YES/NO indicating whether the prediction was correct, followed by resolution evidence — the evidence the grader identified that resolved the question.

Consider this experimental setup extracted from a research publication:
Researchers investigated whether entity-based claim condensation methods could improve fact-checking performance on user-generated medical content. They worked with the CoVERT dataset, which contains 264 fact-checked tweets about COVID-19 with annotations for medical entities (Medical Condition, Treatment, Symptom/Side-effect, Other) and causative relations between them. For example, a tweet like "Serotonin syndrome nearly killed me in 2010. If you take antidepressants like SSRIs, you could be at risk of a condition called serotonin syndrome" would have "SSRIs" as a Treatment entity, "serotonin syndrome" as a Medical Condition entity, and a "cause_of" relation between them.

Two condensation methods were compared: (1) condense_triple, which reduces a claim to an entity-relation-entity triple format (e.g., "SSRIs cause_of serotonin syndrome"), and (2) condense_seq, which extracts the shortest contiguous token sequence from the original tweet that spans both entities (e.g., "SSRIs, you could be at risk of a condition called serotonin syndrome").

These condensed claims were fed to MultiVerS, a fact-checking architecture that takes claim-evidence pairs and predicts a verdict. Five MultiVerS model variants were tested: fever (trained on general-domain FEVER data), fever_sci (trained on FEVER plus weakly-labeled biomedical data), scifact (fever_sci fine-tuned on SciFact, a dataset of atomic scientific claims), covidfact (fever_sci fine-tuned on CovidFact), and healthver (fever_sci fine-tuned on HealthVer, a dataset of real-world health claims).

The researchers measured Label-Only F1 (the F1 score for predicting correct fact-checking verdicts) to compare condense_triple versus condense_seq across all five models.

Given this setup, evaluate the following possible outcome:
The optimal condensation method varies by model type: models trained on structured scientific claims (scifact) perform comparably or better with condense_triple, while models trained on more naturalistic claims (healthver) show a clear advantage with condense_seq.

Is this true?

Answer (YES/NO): NO